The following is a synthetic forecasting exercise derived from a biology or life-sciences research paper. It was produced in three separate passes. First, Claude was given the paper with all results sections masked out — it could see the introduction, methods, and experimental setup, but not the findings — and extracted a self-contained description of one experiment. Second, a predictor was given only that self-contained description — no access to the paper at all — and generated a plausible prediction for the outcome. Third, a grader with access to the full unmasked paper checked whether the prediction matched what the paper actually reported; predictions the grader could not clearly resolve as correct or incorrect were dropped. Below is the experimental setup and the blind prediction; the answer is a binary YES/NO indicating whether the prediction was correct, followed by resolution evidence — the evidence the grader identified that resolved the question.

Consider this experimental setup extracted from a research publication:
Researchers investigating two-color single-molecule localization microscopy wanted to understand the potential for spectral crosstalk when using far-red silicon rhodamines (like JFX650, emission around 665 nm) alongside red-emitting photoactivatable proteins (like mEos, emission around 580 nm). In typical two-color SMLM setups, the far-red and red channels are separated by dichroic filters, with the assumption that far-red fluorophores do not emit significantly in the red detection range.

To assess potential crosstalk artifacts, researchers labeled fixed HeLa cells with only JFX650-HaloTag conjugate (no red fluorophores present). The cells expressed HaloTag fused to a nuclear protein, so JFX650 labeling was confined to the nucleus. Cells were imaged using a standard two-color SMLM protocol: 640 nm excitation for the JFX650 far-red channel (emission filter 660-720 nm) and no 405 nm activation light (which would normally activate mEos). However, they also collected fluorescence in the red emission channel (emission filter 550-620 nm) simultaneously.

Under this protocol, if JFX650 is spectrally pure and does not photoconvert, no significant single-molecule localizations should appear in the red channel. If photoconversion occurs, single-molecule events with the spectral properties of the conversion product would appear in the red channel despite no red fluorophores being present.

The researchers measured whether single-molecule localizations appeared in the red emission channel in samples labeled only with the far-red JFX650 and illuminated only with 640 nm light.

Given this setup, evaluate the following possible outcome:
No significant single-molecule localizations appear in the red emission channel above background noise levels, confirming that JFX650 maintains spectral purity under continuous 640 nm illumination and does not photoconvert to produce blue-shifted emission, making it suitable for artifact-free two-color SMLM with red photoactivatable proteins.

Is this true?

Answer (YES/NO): NO